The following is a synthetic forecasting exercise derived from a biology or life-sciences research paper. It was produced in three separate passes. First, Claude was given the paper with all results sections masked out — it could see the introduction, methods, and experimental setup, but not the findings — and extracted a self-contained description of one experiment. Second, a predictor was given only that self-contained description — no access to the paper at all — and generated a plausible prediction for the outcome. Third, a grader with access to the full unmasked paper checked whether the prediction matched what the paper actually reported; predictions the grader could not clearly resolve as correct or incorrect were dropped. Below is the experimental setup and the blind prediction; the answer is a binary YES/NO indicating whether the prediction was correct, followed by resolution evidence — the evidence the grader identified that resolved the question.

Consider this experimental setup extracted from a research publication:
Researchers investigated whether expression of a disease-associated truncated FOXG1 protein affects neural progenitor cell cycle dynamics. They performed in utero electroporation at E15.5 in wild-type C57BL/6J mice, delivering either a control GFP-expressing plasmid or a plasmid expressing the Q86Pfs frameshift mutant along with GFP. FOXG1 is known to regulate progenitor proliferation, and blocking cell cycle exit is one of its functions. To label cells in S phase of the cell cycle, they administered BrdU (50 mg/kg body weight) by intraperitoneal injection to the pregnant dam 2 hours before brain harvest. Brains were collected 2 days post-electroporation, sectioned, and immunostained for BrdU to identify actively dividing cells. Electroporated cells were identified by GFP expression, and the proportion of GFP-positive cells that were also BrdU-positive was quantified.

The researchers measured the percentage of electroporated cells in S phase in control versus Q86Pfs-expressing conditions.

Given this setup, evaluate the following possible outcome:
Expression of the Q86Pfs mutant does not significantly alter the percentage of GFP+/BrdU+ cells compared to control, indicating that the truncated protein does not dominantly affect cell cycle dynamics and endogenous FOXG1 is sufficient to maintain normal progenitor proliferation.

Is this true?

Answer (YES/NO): NO